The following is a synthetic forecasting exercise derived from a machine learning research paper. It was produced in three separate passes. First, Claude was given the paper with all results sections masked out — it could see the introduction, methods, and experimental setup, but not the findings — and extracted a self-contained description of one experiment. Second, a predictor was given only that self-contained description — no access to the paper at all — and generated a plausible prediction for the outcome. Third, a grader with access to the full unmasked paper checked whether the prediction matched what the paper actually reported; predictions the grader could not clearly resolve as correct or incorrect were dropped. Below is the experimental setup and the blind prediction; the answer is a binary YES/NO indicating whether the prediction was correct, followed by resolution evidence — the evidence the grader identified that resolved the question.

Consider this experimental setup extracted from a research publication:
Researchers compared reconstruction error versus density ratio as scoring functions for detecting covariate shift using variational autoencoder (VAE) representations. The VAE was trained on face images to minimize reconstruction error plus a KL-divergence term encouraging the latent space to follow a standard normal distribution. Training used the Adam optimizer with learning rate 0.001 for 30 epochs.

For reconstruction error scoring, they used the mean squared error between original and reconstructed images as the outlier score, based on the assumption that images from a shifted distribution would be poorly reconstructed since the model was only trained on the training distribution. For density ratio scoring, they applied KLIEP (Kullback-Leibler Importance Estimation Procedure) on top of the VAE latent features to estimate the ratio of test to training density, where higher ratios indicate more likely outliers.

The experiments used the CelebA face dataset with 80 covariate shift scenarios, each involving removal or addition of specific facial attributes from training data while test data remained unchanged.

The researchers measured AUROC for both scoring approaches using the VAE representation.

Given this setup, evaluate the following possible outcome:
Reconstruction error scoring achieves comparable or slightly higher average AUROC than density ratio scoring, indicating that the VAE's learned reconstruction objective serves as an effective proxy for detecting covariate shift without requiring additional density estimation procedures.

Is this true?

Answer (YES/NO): NO